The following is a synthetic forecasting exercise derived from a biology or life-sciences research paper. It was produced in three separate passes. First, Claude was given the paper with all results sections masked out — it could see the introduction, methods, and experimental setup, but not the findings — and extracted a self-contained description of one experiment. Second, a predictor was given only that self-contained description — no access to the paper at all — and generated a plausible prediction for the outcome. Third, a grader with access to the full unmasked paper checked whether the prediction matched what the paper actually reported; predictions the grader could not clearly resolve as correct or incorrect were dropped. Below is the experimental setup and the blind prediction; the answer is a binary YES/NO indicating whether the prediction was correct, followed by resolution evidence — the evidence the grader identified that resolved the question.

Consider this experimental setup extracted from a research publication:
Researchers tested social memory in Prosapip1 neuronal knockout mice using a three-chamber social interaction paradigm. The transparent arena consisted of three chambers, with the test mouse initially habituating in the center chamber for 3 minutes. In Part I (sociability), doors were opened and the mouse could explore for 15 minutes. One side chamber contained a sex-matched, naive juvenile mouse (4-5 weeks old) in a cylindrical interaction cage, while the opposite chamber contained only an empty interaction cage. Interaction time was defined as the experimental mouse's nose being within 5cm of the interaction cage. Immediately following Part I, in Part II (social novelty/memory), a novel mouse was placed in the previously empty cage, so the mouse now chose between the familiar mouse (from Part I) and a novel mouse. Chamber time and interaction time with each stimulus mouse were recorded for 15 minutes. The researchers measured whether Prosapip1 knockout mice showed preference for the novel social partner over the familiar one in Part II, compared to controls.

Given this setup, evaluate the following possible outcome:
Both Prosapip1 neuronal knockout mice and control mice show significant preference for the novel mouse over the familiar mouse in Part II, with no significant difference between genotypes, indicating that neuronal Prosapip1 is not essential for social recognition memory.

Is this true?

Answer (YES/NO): NO